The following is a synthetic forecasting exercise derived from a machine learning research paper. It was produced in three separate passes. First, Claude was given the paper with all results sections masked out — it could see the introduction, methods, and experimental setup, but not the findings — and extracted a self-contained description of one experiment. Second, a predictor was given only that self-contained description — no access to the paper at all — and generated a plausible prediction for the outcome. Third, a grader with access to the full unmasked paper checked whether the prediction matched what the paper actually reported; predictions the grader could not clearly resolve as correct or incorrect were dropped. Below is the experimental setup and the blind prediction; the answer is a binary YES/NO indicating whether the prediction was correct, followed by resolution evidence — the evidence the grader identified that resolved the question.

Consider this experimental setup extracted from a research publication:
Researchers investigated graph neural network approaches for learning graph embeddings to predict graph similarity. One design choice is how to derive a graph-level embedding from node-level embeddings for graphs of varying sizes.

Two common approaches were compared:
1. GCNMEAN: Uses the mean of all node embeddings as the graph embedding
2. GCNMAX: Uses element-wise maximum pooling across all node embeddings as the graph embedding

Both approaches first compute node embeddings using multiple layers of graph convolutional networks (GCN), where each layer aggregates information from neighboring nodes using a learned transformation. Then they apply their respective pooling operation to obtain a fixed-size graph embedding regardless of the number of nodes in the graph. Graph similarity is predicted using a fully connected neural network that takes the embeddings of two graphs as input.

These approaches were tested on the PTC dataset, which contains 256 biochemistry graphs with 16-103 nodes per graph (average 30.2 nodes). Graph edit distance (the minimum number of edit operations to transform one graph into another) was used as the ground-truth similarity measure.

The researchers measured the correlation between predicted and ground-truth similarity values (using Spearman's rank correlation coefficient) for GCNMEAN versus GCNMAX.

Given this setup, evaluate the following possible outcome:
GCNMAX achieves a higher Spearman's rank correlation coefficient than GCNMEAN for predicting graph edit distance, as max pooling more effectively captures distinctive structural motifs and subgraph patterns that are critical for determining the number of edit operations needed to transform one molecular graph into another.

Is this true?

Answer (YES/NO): NO